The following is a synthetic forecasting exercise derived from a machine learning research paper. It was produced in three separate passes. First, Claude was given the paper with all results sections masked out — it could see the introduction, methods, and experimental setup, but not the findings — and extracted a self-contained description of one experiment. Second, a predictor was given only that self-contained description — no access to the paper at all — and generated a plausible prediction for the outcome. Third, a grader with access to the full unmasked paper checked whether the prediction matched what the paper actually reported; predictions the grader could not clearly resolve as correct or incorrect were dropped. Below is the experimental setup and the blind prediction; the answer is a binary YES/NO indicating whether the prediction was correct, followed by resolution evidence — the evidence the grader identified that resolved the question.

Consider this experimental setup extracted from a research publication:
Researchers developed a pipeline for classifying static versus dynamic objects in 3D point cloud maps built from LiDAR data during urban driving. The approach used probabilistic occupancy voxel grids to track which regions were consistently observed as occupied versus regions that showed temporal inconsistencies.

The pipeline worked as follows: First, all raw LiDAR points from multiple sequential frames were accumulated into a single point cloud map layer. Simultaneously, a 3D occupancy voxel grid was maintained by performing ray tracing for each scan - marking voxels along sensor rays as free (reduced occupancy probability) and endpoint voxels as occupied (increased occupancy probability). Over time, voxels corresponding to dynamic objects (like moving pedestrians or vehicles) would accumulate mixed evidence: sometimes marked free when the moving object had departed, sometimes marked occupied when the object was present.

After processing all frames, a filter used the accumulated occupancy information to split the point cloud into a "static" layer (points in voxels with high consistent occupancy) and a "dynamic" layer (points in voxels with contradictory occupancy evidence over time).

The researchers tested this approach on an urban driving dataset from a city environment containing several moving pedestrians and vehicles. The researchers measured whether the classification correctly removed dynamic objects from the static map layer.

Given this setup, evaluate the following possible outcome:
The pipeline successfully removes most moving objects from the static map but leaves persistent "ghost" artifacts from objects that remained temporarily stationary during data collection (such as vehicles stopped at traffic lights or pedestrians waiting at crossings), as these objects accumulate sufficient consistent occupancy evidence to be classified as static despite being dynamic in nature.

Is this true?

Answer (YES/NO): YES